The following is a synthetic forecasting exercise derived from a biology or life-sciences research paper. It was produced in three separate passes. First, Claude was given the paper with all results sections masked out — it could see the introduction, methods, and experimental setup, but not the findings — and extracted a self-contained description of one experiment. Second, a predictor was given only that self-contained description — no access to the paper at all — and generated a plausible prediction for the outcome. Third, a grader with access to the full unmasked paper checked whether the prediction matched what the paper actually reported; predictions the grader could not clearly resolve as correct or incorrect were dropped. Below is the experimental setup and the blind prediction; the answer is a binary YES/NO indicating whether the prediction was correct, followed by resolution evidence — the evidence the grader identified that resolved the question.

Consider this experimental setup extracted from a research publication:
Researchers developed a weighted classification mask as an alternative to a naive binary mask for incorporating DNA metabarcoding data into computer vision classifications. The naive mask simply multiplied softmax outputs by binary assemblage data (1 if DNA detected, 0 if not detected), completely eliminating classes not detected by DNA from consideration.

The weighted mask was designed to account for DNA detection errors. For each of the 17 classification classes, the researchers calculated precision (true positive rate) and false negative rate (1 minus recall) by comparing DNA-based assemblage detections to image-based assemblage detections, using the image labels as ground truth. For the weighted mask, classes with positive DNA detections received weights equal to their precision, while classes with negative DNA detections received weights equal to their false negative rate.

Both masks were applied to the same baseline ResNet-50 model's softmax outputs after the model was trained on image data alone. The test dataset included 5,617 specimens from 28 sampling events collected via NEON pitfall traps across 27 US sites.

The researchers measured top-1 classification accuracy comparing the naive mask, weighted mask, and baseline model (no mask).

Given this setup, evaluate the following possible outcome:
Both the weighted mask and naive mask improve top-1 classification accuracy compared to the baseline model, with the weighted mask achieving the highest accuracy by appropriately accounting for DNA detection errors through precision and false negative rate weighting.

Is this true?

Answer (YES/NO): NO